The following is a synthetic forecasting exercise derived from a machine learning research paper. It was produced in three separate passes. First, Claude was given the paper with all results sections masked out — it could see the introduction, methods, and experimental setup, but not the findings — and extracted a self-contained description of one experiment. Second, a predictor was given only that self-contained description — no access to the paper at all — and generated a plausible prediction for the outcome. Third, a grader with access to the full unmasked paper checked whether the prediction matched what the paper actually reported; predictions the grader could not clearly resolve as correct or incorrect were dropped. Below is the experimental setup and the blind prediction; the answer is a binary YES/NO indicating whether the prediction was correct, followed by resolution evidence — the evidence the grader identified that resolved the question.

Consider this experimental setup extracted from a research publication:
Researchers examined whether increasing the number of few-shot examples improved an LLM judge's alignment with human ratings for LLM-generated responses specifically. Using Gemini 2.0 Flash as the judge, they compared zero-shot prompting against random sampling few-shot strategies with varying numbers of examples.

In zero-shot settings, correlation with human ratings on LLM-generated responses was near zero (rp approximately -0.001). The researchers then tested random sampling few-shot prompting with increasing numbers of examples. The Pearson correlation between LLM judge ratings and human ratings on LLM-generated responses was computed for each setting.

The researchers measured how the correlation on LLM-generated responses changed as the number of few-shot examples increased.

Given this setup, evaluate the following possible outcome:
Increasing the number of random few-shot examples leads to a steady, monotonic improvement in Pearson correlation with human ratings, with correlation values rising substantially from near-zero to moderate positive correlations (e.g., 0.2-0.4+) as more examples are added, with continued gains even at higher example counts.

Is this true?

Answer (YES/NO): YES